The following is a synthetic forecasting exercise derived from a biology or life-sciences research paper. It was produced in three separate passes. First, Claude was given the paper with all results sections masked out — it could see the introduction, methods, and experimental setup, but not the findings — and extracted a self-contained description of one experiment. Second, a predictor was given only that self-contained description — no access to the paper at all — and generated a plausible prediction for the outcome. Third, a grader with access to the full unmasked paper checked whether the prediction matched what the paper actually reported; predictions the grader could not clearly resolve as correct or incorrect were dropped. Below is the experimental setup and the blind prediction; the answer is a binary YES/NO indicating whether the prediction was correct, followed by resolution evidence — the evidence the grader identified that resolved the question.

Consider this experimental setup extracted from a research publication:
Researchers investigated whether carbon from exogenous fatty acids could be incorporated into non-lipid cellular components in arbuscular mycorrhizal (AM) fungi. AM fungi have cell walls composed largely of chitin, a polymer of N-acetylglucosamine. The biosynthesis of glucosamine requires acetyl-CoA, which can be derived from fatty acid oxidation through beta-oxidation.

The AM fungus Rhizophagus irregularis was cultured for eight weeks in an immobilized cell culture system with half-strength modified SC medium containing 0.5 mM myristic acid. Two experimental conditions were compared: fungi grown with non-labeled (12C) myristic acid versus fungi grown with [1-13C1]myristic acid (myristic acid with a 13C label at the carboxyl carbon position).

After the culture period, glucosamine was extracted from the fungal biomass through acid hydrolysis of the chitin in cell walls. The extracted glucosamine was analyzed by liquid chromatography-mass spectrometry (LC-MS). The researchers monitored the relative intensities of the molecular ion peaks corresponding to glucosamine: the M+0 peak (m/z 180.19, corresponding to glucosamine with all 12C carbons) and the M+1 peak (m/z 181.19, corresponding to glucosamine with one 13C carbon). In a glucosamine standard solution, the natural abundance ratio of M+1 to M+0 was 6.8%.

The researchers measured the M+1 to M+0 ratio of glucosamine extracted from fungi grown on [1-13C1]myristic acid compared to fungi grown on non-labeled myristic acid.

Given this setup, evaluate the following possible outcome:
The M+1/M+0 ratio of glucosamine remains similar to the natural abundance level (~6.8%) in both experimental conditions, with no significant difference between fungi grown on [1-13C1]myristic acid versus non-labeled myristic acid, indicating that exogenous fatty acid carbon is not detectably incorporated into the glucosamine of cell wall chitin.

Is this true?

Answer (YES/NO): NO